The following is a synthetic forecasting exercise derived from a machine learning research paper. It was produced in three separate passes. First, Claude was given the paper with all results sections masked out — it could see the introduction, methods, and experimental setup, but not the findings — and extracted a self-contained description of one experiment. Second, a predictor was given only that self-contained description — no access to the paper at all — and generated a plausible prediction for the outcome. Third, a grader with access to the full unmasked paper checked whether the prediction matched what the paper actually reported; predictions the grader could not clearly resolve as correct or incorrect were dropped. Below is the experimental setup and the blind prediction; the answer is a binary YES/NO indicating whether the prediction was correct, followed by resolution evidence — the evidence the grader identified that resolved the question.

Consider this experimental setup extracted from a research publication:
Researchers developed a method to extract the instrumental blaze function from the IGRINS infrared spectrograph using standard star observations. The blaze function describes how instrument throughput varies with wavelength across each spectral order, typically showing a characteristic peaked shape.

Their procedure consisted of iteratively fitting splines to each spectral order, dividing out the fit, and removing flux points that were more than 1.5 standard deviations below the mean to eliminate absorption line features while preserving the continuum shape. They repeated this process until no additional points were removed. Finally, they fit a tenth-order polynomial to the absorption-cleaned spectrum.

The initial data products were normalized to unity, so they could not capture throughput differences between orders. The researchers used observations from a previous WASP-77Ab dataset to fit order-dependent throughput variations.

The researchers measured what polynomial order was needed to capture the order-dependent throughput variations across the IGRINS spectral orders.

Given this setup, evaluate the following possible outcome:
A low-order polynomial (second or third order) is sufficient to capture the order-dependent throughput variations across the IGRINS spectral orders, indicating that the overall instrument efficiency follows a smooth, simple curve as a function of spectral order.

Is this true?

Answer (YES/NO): NO